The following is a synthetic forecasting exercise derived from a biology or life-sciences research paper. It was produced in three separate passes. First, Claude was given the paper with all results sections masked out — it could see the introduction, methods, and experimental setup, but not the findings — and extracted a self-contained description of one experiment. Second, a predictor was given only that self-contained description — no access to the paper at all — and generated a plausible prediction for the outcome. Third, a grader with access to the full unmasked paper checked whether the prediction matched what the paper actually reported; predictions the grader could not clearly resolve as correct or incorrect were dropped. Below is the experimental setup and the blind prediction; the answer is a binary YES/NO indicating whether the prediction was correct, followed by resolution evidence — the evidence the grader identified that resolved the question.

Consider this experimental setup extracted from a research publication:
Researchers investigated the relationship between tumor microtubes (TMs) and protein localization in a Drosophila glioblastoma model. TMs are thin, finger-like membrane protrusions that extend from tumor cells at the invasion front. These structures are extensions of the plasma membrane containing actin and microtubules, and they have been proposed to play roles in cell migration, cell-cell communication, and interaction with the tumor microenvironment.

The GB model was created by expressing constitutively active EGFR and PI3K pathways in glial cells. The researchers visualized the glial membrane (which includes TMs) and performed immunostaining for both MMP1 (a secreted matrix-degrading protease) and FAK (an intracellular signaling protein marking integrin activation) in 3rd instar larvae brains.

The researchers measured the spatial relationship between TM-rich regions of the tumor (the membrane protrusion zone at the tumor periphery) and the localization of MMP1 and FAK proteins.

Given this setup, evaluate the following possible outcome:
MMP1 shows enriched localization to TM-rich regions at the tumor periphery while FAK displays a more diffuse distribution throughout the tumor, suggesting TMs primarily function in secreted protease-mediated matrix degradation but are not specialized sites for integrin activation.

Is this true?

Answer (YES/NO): NO